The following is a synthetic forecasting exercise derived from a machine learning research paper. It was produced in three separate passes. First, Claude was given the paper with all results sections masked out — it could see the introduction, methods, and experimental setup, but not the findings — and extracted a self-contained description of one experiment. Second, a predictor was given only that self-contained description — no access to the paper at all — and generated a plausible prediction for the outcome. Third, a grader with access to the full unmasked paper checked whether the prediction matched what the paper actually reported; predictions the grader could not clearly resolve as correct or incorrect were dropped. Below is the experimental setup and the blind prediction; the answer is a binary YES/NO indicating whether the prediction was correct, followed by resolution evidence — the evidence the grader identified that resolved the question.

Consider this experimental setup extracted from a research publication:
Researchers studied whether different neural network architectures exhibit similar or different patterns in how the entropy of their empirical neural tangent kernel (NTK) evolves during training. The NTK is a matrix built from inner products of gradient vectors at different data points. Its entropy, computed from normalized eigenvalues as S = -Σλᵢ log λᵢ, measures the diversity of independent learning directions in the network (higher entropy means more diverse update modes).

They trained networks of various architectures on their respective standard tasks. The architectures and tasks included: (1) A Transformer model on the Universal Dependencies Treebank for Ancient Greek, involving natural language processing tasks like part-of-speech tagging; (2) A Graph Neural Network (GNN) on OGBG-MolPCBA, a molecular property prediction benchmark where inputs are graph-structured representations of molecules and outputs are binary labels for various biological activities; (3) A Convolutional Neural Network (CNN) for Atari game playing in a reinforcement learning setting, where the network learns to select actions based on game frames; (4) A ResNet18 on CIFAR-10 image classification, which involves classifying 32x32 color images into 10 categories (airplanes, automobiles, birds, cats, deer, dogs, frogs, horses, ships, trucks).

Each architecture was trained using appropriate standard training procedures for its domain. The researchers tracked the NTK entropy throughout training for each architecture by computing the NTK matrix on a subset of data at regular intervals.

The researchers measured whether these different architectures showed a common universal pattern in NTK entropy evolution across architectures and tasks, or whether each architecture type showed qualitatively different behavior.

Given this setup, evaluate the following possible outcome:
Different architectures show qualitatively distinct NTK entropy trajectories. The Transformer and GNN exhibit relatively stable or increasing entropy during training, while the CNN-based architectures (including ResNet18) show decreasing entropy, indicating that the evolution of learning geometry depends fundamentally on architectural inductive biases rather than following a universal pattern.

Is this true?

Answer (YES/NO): NO